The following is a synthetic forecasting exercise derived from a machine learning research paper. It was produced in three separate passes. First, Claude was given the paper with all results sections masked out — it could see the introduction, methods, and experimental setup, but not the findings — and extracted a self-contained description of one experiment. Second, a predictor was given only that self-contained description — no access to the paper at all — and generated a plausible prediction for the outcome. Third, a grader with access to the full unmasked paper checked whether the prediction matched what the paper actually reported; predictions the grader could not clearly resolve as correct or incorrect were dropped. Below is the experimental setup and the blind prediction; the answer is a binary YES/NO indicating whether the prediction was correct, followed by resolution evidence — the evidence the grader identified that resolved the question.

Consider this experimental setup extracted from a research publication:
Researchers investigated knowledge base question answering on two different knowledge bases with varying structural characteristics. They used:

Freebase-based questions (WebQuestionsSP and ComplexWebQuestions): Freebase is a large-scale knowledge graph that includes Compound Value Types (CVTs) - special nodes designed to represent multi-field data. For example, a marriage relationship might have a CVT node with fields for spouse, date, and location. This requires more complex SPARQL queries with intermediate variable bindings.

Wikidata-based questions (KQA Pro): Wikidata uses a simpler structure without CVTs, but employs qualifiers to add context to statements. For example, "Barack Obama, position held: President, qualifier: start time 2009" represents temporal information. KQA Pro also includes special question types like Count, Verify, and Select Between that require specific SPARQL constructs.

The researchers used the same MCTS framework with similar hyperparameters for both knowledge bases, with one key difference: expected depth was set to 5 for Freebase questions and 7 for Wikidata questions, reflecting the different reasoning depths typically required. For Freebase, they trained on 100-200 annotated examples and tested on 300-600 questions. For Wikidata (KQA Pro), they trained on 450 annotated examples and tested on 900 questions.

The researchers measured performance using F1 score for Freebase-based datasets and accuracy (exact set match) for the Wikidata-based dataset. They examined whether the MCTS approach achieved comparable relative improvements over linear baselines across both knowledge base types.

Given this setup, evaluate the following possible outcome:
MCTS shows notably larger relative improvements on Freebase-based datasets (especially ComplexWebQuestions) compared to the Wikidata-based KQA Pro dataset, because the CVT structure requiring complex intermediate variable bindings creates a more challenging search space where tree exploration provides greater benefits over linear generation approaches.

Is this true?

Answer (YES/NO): YES